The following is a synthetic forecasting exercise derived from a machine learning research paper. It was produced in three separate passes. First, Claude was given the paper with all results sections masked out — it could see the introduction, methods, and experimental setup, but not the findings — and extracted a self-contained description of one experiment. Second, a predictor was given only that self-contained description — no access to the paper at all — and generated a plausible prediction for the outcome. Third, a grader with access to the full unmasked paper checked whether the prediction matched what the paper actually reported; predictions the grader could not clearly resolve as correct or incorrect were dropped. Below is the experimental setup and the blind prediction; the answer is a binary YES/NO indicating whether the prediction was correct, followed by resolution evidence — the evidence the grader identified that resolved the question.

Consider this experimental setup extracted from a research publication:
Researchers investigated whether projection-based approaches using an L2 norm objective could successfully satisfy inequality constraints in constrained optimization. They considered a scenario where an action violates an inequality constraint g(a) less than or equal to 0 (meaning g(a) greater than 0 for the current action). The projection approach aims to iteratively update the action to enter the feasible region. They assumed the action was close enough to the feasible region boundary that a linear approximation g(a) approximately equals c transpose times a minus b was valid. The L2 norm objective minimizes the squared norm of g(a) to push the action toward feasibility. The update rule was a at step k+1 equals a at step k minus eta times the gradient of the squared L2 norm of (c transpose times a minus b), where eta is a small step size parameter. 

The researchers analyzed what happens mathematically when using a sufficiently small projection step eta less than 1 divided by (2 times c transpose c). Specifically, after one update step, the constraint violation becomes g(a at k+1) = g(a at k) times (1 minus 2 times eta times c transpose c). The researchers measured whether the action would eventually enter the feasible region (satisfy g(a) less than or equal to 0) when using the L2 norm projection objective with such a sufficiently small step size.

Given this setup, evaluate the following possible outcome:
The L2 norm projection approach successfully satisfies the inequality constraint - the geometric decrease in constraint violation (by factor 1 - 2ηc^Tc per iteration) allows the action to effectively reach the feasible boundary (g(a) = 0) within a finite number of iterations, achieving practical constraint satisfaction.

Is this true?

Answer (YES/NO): NO